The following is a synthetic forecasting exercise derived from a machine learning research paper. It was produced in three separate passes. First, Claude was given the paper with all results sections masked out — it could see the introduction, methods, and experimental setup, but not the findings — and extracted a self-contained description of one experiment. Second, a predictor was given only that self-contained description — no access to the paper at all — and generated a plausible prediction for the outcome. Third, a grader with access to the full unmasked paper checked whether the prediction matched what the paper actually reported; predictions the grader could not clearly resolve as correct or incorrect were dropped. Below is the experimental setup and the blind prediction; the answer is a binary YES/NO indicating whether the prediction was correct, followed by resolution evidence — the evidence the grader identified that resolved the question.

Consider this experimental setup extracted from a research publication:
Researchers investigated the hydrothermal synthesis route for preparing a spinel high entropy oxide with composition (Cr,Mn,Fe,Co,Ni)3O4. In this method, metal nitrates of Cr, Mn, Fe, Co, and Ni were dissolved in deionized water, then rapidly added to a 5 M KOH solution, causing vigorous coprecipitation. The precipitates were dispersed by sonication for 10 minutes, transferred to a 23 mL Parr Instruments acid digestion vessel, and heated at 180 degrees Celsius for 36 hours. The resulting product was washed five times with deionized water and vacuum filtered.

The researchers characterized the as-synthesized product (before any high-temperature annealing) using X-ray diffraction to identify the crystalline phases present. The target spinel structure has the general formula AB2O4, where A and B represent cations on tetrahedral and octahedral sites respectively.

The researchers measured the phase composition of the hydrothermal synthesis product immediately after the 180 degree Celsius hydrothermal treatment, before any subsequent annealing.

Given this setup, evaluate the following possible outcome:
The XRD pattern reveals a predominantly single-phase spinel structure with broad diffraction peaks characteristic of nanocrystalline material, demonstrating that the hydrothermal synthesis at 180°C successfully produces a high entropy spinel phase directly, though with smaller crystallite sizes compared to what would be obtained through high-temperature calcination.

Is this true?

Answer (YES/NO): NO